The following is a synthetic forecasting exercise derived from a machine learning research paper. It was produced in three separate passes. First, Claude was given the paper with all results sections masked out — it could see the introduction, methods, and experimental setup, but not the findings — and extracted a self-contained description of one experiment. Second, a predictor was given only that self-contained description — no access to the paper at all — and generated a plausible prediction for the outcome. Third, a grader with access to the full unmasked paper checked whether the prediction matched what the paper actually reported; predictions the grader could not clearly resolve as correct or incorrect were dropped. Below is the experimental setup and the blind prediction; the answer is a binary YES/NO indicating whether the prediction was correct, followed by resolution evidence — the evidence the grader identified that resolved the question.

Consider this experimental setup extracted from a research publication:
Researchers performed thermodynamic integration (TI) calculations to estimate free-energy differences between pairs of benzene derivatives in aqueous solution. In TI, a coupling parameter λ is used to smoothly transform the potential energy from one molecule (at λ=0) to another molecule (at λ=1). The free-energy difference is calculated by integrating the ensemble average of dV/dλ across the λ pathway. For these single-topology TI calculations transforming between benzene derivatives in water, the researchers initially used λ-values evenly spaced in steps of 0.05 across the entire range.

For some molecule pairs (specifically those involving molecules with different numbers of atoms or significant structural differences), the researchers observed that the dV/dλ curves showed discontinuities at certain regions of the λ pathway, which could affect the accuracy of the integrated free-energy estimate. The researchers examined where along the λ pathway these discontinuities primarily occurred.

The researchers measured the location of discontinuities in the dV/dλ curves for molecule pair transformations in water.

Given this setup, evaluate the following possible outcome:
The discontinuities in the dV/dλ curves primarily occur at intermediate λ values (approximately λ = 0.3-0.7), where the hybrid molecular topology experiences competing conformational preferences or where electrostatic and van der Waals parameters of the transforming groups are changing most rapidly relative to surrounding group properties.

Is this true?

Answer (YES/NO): NO